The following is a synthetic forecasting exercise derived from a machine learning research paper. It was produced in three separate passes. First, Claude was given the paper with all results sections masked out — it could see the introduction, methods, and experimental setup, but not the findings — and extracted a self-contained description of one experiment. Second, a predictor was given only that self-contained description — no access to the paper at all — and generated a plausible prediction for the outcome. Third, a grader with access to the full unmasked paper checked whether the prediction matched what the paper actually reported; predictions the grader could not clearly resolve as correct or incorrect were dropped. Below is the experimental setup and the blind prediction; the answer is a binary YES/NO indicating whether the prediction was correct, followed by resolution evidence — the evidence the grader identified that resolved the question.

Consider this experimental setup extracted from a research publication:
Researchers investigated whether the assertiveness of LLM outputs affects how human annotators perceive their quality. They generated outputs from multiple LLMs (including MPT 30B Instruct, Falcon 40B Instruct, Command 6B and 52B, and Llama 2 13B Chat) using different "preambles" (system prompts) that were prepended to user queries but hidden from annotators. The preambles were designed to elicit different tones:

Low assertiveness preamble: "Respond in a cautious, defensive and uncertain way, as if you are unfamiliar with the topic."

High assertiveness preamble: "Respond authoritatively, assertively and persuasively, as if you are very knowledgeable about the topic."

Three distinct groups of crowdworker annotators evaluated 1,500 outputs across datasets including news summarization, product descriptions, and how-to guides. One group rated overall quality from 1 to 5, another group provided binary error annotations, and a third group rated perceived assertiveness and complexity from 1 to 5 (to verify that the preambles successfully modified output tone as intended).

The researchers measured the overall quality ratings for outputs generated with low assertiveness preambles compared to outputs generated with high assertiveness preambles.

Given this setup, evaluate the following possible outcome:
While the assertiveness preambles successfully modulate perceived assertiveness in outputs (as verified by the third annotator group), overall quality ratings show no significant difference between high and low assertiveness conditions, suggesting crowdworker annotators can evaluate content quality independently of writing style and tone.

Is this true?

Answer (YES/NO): NO